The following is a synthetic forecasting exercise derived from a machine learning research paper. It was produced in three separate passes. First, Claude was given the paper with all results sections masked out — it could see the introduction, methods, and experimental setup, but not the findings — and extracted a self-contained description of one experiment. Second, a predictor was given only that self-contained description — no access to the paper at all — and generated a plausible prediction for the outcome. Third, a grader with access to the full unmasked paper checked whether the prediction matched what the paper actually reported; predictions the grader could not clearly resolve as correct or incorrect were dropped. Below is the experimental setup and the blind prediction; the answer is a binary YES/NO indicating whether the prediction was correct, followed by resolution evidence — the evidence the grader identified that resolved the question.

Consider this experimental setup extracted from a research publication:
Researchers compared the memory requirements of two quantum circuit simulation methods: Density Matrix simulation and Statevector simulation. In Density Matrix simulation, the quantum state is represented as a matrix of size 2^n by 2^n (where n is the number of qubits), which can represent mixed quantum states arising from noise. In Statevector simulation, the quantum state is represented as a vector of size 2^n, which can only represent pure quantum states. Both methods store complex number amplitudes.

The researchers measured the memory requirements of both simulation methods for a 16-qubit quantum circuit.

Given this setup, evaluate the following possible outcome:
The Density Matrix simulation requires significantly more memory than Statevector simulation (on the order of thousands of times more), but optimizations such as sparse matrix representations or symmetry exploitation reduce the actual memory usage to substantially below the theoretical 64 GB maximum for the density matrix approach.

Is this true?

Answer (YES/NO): NO